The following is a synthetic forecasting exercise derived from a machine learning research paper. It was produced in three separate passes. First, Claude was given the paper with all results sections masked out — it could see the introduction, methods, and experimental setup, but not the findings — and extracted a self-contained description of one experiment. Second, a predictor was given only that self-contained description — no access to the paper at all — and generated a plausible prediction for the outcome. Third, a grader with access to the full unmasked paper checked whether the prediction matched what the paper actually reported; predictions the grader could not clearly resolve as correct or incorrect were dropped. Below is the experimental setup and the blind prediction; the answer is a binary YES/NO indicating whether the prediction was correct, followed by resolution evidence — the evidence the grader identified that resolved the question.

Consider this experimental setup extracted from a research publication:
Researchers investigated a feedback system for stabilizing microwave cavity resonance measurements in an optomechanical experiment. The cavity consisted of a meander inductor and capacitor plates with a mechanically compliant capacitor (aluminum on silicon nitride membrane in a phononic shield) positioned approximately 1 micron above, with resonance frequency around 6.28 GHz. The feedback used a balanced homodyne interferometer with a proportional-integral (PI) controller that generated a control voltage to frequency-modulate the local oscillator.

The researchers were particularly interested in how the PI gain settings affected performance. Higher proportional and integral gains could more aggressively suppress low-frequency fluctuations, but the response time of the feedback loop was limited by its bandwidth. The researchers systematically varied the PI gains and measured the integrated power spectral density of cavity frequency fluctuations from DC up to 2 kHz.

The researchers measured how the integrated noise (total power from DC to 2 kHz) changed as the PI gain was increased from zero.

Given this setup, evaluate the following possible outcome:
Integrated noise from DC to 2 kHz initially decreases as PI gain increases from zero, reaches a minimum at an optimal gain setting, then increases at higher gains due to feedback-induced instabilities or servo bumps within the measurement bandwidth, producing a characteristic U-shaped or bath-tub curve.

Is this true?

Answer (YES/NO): YES